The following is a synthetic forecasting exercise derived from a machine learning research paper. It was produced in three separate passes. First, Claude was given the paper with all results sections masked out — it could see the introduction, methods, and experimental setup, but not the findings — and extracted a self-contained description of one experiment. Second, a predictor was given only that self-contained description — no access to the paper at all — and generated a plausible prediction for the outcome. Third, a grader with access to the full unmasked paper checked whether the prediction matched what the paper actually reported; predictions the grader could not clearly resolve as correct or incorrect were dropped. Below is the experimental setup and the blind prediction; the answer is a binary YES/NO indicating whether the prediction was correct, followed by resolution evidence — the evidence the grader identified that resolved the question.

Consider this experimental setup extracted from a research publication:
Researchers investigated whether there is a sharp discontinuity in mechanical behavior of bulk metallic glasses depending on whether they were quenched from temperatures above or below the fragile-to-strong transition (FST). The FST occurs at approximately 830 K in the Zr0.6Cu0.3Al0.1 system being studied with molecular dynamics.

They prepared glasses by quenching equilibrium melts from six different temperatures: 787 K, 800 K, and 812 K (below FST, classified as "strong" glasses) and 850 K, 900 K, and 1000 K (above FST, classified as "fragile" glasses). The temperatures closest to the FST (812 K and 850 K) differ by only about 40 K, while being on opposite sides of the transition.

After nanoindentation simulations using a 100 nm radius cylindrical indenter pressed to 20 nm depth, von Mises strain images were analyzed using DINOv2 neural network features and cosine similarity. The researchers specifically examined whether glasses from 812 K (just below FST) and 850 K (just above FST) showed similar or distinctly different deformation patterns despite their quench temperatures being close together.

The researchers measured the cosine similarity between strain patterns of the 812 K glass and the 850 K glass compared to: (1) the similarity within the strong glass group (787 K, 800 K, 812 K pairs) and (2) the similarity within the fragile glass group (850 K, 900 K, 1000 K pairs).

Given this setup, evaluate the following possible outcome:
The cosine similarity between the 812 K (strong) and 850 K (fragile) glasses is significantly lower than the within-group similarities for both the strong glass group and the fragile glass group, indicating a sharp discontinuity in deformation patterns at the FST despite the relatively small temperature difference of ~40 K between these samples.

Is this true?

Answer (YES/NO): YES